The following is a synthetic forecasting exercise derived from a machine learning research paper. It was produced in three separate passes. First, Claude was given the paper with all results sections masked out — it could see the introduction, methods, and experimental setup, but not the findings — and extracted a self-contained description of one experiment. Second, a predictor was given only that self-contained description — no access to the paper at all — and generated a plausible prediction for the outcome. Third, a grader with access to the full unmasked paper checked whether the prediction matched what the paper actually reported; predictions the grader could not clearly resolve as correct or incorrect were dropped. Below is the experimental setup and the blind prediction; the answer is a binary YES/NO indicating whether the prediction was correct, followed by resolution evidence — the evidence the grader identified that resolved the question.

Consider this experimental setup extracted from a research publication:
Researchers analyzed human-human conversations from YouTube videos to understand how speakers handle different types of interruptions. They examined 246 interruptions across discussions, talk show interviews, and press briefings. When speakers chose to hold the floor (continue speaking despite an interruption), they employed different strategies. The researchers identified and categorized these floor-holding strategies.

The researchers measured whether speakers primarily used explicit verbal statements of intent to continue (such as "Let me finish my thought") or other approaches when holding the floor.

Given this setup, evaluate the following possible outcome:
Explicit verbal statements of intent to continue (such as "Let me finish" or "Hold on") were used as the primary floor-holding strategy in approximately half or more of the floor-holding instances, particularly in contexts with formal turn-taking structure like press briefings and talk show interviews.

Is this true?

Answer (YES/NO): NO